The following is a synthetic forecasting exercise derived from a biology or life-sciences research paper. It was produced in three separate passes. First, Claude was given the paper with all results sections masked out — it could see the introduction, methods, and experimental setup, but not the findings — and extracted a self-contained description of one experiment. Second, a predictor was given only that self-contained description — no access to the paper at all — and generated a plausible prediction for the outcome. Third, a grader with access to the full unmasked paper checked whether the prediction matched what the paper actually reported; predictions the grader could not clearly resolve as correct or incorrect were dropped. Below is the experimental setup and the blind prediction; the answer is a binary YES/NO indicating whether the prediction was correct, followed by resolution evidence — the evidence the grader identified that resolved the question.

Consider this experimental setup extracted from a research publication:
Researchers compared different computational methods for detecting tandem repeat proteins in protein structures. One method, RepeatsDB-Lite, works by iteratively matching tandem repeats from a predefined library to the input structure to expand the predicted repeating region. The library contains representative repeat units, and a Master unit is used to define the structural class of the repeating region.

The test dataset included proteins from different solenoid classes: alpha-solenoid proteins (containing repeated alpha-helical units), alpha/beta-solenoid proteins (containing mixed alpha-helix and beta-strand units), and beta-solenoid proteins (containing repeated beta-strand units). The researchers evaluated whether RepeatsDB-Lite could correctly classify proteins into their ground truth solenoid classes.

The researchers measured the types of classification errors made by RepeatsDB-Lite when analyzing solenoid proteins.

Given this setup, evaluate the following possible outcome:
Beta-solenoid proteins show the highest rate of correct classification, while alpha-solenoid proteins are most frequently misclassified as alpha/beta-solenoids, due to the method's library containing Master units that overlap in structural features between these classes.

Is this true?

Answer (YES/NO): NO